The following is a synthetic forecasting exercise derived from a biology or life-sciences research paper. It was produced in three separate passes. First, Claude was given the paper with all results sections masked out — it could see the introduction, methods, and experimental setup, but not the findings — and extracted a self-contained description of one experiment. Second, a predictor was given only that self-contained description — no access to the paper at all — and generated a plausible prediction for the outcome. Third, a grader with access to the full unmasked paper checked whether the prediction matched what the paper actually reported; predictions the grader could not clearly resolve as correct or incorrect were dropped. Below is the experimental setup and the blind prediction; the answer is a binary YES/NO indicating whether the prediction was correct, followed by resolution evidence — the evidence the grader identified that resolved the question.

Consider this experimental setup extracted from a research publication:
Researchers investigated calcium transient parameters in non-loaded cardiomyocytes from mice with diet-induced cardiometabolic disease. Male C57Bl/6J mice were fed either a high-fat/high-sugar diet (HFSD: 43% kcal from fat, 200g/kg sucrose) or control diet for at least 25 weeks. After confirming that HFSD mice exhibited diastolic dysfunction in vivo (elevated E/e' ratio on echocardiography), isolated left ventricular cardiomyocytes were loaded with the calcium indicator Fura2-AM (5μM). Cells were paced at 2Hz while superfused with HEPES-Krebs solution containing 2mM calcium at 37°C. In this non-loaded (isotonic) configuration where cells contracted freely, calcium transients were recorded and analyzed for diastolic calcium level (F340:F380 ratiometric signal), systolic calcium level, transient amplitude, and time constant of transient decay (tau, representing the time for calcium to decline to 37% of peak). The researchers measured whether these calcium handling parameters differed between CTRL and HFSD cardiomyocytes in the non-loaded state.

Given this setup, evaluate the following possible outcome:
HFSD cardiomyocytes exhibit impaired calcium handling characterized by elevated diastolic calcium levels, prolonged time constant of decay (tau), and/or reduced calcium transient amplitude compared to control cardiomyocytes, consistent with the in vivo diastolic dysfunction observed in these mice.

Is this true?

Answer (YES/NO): NO